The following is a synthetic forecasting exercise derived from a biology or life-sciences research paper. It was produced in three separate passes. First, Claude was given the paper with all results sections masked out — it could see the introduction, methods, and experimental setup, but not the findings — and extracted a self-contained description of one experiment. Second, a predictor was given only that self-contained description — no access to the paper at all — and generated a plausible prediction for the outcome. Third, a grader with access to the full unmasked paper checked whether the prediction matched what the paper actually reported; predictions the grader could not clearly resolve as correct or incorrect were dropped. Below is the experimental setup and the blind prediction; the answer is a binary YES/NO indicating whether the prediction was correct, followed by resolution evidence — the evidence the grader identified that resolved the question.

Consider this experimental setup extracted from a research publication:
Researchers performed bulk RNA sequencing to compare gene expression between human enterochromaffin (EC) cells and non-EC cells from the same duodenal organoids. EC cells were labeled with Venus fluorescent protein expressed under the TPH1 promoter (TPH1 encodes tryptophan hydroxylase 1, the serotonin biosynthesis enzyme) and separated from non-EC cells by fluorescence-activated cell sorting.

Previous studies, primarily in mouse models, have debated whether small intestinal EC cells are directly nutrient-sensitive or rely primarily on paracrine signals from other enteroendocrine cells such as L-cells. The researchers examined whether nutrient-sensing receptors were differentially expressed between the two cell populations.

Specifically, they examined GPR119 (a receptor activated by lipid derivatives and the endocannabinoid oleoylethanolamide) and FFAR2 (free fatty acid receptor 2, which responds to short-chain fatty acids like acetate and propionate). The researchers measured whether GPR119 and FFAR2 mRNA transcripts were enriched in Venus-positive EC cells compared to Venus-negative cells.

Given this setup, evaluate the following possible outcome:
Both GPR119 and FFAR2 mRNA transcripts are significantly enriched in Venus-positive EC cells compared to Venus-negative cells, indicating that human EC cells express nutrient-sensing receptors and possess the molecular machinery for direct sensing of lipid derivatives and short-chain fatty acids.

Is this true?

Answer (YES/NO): YES